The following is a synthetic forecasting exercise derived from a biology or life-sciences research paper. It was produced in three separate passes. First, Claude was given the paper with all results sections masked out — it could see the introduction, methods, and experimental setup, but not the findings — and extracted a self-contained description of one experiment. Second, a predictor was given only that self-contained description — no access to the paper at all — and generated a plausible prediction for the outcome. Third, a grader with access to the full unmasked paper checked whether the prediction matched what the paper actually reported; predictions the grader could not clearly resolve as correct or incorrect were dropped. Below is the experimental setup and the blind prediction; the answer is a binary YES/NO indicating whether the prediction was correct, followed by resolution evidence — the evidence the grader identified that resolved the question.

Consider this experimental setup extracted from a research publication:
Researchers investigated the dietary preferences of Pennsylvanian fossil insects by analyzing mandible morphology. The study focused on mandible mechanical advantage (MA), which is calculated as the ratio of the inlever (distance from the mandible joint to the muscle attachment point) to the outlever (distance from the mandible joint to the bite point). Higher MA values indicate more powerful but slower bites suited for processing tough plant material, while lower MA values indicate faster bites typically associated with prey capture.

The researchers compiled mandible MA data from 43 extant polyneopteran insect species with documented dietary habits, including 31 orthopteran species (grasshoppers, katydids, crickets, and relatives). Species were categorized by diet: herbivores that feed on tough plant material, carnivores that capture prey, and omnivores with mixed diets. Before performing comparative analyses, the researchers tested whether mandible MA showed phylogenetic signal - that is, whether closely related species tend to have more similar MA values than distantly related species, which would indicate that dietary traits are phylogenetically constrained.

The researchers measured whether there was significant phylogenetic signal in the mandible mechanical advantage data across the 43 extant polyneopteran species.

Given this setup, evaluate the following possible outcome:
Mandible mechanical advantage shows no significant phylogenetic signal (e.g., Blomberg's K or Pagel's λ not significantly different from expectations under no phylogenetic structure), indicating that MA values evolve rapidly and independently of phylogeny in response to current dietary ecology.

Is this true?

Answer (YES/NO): NO